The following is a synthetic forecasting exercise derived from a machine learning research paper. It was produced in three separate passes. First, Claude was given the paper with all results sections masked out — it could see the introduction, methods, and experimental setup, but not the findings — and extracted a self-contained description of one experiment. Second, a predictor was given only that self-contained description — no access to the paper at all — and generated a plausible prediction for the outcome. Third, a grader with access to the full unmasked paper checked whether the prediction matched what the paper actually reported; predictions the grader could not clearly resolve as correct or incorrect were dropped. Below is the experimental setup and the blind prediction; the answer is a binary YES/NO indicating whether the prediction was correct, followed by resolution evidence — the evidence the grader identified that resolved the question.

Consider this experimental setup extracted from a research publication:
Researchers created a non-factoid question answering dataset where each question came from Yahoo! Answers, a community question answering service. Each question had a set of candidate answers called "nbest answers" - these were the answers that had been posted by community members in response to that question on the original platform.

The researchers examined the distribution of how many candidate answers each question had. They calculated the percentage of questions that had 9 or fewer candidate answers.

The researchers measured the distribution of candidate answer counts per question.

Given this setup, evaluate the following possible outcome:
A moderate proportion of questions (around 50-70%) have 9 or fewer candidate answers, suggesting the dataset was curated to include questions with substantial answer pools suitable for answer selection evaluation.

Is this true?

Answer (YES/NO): YES